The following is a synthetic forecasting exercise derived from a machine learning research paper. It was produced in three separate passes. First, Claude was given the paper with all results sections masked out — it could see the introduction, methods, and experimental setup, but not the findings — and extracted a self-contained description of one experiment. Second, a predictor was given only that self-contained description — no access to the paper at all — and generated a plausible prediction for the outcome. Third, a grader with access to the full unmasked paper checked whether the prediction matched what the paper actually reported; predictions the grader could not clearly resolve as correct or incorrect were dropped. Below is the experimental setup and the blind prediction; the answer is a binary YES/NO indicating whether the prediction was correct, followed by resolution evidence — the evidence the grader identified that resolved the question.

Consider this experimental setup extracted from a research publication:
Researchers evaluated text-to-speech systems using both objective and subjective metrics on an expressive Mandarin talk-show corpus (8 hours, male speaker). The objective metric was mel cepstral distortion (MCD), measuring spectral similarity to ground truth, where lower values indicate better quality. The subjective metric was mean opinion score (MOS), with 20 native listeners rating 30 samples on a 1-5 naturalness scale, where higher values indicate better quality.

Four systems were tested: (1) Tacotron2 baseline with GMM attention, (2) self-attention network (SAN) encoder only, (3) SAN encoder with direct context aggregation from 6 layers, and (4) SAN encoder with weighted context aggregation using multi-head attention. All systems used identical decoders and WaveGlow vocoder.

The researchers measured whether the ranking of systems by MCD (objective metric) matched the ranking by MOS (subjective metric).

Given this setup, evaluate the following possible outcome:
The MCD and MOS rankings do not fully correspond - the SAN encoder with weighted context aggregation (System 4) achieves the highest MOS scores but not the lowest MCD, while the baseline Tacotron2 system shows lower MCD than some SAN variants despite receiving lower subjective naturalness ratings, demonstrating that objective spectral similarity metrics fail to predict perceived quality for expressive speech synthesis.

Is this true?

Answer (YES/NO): NO